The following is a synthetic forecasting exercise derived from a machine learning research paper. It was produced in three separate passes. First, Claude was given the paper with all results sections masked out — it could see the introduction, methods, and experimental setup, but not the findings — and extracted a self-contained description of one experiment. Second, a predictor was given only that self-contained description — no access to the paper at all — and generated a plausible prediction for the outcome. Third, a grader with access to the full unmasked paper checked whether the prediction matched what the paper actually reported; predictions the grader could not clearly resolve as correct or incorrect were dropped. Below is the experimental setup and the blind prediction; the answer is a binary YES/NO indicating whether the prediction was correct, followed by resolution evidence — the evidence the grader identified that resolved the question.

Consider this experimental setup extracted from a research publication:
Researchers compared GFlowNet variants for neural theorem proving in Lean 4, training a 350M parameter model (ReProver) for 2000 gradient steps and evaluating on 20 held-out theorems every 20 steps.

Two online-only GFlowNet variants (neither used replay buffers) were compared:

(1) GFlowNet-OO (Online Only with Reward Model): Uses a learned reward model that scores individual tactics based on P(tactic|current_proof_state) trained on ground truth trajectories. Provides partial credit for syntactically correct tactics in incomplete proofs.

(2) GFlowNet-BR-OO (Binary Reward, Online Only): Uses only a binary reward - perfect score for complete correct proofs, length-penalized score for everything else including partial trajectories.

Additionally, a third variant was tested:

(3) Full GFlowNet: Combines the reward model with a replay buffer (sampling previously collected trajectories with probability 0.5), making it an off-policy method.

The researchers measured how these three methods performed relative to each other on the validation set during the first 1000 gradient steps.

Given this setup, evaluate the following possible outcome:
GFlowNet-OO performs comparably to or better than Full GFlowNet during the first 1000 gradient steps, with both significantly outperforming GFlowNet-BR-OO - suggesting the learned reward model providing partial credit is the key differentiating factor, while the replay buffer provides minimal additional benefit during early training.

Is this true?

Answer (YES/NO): NO